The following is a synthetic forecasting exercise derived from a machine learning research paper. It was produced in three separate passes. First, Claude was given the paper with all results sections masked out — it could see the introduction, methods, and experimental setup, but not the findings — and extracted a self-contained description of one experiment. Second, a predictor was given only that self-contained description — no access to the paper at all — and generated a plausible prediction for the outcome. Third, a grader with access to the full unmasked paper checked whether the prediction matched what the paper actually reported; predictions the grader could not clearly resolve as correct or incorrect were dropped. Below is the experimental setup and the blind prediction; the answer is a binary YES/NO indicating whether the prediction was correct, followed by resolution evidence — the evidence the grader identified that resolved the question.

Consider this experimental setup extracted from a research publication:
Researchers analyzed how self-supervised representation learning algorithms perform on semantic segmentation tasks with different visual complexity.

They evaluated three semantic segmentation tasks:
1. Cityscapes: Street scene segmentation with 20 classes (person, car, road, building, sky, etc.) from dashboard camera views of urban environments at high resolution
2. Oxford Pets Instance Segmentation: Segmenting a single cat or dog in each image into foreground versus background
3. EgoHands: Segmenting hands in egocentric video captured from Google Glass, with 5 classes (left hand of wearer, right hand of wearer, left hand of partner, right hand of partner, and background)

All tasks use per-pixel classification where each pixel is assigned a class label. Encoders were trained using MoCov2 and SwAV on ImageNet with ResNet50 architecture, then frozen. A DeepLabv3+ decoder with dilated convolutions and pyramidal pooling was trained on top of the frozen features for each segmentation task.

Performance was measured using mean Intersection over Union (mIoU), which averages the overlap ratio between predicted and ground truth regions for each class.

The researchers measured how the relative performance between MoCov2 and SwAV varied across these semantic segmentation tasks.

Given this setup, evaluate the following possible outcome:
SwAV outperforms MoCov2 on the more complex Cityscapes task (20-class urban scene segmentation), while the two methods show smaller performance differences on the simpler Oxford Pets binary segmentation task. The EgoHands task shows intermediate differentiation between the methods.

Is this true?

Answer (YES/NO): NO